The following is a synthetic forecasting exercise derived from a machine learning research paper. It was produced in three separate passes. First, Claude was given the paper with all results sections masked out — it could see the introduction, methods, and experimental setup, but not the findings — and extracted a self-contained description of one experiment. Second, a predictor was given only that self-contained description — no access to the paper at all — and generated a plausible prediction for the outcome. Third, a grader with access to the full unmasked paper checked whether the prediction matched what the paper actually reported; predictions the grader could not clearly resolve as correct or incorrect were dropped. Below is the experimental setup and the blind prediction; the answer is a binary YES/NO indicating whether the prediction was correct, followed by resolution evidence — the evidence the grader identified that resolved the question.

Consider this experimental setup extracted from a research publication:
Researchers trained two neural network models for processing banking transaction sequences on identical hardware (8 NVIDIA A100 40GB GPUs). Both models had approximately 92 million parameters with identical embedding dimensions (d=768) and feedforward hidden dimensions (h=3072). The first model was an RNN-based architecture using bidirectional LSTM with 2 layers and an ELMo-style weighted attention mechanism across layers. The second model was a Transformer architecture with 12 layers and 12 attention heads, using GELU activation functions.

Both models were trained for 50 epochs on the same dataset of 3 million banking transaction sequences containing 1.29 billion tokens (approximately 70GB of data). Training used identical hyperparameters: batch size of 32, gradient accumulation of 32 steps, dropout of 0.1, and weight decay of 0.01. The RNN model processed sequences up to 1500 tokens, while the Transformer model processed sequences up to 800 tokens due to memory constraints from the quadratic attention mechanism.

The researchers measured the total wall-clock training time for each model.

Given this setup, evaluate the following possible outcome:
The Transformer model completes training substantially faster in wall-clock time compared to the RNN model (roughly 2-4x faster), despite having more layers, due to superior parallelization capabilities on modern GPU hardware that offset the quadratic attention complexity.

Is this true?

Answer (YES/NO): NO